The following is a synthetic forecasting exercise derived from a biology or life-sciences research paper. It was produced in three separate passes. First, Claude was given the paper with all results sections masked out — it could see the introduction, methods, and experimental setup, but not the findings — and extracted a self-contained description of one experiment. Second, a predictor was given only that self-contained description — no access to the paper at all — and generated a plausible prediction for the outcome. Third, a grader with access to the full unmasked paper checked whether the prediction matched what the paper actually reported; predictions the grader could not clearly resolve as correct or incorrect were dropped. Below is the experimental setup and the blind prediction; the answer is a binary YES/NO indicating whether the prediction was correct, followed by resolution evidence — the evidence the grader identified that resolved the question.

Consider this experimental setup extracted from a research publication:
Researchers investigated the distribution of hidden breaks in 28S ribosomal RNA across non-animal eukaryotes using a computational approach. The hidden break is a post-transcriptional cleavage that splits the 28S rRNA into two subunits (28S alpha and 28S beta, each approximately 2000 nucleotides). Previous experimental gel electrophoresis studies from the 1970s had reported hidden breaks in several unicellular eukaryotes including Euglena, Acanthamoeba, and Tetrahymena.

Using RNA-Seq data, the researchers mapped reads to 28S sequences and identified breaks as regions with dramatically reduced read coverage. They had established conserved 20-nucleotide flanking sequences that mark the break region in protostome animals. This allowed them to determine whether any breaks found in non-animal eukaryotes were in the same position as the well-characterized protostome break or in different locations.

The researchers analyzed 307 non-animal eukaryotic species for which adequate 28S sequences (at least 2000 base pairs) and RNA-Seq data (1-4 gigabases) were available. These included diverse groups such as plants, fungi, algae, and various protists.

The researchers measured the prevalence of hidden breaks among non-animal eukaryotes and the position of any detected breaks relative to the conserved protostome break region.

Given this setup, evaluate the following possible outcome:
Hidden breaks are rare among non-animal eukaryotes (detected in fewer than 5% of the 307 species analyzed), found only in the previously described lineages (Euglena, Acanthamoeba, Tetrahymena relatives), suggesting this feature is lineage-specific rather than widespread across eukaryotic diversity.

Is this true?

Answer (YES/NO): NO